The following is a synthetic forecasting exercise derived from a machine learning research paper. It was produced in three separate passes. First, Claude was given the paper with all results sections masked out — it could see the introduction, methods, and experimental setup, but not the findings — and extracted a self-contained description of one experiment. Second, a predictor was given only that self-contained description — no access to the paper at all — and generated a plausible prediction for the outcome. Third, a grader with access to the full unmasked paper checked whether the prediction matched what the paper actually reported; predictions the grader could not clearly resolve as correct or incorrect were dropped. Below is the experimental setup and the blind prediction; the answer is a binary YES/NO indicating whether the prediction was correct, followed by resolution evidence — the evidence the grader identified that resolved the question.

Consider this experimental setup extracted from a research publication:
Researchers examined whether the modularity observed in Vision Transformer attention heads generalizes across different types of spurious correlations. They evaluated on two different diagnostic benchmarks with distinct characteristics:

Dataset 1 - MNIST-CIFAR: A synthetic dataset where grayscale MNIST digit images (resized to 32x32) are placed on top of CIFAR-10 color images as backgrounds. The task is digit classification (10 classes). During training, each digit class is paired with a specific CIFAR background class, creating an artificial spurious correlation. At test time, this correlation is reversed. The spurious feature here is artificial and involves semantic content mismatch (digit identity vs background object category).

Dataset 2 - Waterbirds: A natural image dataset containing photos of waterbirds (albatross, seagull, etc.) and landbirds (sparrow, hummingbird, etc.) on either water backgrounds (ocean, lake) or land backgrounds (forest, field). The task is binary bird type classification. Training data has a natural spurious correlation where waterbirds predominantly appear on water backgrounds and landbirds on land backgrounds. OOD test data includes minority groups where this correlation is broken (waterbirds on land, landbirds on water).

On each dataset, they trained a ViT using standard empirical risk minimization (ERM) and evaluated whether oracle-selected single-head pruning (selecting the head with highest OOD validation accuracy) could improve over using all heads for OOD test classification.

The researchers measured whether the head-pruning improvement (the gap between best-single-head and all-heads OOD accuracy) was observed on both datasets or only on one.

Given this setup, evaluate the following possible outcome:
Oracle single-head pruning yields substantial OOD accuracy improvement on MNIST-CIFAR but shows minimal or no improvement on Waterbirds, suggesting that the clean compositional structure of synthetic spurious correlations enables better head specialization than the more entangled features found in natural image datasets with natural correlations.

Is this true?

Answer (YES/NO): NO